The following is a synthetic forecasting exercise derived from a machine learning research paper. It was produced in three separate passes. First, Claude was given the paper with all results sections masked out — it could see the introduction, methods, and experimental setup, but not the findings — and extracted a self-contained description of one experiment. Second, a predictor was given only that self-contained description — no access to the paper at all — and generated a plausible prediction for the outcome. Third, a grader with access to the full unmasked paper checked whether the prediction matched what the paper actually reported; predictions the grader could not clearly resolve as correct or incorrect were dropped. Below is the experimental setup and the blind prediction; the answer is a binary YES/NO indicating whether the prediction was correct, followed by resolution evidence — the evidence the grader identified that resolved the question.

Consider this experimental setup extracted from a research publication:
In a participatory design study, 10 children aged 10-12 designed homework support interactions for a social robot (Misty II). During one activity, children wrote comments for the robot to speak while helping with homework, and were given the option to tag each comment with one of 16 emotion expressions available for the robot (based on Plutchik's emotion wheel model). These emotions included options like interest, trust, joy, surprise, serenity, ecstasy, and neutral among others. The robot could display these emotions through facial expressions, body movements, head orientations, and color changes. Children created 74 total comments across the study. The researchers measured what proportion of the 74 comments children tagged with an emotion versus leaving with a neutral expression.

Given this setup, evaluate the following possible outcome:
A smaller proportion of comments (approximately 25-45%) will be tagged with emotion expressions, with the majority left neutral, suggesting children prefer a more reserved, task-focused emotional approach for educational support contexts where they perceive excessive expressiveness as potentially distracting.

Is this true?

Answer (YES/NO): NO